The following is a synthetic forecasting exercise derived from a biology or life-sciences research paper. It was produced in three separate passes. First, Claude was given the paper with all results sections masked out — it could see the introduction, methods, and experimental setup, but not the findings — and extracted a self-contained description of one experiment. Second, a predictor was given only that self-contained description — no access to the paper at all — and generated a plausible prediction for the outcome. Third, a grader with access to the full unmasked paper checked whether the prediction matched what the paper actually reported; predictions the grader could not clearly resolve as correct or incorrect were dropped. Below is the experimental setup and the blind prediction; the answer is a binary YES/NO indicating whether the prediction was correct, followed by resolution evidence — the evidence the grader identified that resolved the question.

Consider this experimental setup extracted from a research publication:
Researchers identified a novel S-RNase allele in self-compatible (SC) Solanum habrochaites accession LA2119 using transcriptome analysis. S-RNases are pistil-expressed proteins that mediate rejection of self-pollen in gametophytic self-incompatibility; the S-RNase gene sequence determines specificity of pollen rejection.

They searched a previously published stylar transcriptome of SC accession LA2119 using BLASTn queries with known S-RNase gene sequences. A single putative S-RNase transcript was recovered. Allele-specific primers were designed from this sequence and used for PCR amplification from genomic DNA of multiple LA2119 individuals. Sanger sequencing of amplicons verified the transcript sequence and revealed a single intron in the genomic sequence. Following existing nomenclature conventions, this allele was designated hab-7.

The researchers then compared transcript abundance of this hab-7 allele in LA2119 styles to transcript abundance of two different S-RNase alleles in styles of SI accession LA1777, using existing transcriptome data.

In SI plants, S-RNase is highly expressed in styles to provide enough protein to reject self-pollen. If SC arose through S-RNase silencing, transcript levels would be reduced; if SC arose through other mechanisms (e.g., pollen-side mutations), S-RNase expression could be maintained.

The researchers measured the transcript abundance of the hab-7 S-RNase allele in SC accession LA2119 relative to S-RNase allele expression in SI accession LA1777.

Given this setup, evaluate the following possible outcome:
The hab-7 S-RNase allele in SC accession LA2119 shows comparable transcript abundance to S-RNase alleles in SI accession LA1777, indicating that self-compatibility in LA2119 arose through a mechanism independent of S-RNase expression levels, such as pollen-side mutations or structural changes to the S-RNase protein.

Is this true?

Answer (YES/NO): NO